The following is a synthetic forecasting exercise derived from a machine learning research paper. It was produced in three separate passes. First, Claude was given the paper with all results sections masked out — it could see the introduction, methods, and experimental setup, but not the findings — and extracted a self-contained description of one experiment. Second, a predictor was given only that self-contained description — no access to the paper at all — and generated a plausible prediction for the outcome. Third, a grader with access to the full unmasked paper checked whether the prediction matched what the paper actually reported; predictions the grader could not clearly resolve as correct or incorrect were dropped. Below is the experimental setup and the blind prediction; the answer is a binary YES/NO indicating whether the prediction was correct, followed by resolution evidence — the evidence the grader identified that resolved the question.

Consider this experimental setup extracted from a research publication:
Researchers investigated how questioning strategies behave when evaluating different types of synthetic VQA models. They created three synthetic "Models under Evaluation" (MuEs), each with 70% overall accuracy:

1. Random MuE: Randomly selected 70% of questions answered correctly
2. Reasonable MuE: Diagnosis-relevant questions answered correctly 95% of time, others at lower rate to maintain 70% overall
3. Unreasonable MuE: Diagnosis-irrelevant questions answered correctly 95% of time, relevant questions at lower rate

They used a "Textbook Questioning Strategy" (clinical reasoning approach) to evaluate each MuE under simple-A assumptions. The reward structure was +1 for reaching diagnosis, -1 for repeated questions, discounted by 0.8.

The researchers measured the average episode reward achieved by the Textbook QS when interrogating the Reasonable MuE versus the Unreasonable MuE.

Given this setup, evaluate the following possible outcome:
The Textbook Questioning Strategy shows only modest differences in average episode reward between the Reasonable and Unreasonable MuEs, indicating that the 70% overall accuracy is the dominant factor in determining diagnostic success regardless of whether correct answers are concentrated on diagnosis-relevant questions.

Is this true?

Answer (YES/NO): NO